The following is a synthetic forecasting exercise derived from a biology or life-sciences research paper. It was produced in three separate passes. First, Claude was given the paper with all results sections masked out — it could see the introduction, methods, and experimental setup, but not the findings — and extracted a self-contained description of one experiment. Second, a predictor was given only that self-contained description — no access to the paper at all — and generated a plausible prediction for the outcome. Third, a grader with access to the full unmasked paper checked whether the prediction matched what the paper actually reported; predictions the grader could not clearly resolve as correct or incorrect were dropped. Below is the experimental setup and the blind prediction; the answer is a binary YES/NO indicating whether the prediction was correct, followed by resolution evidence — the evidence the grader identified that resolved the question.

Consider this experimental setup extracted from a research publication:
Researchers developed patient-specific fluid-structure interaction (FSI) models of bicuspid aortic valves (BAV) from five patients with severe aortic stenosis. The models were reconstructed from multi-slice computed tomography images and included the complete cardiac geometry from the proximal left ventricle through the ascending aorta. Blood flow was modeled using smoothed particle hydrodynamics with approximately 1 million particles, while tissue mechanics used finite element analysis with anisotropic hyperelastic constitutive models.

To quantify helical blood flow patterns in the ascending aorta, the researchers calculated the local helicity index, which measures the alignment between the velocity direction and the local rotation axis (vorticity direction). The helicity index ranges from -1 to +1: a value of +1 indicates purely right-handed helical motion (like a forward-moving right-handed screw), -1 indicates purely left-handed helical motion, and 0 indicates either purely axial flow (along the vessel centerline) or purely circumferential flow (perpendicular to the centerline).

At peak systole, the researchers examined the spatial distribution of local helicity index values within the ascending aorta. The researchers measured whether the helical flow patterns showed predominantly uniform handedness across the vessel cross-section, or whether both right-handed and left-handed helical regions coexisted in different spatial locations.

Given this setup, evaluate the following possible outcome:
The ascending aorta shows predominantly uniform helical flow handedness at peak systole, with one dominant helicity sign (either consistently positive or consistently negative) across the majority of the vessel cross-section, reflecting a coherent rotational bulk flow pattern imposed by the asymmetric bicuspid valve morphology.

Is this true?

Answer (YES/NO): NO